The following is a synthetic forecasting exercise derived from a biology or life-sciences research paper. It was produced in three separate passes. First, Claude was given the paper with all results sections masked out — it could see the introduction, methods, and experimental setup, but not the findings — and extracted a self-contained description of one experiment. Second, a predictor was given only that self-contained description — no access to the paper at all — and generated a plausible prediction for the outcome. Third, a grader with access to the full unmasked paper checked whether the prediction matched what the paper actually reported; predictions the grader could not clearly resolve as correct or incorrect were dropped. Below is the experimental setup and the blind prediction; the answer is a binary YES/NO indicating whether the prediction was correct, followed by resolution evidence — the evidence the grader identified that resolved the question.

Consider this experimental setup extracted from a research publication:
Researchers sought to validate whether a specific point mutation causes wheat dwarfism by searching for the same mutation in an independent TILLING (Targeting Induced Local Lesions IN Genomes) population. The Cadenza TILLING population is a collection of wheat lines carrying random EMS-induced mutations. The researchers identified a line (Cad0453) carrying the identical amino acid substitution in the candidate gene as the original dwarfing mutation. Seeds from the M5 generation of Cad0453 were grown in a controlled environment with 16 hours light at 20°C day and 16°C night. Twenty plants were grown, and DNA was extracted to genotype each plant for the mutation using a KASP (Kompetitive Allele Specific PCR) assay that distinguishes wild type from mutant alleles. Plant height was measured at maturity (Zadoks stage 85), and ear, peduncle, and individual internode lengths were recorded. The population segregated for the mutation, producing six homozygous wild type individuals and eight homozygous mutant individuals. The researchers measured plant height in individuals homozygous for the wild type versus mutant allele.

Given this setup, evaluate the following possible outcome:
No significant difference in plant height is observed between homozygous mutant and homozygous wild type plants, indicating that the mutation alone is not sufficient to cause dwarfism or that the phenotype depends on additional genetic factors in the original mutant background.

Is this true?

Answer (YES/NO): NO